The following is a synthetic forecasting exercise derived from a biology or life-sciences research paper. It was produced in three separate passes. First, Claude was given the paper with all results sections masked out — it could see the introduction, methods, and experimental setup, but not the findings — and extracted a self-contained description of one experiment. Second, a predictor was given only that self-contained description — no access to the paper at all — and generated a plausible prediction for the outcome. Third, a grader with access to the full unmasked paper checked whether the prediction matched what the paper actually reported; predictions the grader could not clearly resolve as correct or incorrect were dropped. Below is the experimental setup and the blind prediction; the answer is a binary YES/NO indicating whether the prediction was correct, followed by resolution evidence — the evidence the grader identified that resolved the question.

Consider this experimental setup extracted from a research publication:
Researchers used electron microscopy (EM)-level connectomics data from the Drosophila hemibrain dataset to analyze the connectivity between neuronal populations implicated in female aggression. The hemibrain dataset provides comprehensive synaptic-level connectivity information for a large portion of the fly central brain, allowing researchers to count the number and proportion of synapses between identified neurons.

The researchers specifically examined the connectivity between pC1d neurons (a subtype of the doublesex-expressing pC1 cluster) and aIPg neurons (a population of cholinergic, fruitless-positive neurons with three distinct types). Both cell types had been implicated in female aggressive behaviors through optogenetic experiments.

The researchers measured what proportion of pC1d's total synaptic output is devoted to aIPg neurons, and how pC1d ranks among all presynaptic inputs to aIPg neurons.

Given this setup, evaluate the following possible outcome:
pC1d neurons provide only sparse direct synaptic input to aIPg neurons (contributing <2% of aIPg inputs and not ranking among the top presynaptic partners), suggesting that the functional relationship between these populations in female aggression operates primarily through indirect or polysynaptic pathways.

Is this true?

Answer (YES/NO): NO